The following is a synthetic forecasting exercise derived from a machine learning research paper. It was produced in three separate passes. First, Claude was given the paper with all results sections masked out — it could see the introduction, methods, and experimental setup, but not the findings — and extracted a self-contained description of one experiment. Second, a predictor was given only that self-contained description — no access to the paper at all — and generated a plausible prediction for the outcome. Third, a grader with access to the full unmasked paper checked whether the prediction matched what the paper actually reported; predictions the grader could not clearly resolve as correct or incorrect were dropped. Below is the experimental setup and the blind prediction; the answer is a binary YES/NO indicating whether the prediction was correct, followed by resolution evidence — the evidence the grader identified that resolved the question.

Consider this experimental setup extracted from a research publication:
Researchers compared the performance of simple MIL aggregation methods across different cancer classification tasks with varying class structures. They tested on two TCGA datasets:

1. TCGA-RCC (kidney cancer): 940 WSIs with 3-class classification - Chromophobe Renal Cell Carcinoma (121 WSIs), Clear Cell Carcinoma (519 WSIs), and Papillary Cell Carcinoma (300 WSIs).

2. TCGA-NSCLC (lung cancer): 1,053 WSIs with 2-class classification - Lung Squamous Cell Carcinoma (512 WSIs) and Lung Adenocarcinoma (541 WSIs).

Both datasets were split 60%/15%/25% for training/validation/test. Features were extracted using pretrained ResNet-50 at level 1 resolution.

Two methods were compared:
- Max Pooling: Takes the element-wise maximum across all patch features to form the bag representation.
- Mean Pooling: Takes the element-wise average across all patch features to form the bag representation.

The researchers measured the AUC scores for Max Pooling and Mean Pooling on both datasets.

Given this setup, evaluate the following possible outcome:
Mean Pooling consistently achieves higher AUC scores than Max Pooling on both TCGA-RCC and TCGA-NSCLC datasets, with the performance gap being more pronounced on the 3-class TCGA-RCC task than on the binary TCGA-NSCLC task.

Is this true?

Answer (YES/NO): NO